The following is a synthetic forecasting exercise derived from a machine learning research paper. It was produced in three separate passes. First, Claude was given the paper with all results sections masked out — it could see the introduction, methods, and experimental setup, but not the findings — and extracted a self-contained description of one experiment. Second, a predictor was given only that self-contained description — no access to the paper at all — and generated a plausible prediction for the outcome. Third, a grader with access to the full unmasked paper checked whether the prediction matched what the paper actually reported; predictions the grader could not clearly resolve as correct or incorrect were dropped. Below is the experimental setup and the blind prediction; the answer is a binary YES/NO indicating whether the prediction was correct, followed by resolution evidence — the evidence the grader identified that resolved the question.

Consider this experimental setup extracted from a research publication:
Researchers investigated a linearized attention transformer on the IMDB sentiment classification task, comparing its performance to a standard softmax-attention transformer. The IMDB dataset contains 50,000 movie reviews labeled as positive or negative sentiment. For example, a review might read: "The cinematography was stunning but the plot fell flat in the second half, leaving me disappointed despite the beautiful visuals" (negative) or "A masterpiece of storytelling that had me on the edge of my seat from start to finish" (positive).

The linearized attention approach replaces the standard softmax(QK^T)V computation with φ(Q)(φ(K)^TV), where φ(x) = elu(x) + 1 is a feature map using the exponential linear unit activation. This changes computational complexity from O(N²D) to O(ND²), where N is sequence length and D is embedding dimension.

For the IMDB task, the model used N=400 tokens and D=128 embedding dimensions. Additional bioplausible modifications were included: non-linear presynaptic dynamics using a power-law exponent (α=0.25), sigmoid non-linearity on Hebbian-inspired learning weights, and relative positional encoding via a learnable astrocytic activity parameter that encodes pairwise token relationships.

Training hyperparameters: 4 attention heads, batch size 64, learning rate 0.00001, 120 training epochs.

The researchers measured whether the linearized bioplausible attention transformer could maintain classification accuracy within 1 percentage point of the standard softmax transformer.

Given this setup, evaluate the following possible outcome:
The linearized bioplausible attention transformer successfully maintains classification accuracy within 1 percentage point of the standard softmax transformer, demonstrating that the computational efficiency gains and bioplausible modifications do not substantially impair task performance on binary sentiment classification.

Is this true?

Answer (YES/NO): YES